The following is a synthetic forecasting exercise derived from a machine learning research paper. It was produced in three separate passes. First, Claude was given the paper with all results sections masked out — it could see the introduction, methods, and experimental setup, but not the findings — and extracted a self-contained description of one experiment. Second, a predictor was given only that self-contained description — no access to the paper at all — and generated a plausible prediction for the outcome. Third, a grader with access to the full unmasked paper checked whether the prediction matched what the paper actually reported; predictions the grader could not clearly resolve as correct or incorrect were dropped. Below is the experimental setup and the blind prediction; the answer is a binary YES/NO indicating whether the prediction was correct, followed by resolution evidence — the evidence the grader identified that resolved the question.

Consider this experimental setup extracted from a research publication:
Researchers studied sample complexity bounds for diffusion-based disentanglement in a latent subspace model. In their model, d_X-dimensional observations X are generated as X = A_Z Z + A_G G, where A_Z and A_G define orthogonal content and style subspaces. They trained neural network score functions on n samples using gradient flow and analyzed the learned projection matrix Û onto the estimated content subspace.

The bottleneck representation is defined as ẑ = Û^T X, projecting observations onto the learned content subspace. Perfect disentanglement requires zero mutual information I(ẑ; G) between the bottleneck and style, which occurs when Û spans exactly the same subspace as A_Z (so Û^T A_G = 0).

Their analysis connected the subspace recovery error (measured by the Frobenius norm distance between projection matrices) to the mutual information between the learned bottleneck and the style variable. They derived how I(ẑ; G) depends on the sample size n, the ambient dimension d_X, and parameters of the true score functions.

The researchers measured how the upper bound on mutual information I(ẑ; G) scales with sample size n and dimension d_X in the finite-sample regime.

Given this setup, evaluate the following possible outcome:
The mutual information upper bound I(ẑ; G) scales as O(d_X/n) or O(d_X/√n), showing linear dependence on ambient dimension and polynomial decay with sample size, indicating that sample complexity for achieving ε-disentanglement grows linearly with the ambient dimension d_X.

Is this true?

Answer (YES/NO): NO